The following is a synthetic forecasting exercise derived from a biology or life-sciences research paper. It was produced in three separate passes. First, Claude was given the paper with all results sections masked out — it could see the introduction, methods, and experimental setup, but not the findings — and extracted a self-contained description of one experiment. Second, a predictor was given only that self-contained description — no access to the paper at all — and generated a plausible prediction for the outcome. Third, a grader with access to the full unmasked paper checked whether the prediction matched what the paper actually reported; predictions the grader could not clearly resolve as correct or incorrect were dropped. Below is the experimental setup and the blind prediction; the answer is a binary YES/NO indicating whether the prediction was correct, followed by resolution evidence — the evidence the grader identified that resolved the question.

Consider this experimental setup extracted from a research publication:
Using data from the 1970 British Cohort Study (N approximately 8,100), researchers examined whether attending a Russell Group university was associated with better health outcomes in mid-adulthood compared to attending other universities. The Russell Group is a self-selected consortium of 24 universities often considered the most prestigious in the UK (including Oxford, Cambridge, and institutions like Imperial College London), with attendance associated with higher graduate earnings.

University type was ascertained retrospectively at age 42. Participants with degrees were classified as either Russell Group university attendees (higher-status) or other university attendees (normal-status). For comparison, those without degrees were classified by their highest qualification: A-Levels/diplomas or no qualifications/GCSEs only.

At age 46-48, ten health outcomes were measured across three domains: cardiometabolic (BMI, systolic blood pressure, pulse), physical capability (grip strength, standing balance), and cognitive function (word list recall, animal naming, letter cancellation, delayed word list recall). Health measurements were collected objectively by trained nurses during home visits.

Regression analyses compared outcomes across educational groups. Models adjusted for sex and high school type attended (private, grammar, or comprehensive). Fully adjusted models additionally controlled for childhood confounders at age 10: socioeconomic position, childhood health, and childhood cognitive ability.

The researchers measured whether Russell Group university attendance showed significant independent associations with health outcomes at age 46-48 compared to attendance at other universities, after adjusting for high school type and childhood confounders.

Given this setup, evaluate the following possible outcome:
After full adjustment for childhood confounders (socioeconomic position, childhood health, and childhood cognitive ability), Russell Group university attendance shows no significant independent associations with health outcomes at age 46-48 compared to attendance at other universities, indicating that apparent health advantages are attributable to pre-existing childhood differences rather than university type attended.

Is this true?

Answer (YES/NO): NO